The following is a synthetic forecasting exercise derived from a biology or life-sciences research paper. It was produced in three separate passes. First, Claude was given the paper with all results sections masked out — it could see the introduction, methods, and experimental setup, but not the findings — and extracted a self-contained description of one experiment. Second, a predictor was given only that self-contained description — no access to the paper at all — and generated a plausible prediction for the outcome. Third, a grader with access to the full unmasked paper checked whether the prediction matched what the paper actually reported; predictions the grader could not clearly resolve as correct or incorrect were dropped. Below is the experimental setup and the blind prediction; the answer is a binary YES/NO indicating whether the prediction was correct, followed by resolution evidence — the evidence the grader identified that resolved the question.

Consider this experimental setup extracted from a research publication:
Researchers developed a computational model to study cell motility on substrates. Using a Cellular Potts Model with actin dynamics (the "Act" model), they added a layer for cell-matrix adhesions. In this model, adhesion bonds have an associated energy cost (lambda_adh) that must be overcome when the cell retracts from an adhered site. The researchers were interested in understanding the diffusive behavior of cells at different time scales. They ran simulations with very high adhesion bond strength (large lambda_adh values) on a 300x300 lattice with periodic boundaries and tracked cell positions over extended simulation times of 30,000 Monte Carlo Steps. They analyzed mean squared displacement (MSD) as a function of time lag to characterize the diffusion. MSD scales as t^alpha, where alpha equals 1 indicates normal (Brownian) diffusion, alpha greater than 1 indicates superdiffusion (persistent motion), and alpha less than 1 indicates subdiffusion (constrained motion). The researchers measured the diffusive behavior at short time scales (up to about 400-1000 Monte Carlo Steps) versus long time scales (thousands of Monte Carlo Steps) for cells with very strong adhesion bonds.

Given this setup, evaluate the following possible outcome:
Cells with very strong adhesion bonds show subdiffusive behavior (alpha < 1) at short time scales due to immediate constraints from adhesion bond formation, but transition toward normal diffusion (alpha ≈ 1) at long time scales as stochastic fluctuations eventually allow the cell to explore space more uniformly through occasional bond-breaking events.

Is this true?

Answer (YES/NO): NO